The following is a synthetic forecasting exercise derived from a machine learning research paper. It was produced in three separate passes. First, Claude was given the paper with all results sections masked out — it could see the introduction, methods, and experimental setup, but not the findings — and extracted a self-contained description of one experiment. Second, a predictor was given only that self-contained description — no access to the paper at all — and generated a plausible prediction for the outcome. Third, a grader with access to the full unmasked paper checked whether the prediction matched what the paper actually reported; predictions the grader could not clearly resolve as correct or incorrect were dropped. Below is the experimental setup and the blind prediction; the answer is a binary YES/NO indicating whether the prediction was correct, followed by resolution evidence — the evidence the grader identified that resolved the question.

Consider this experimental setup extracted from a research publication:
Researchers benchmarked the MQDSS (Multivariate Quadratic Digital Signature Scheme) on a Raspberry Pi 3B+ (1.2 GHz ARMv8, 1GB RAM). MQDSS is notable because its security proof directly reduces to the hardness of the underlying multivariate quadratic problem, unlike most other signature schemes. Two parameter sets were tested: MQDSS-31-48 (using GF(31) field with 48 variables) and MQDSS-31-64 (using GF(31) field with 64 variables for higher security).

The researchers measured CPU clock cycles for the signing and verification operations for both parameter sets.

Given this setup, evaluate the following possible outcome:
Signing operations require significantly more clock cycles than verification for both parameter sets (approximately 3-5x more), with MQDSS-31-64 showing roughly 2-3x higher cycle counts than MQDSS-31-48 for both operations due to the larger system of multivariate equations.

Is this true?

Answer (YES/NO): NO